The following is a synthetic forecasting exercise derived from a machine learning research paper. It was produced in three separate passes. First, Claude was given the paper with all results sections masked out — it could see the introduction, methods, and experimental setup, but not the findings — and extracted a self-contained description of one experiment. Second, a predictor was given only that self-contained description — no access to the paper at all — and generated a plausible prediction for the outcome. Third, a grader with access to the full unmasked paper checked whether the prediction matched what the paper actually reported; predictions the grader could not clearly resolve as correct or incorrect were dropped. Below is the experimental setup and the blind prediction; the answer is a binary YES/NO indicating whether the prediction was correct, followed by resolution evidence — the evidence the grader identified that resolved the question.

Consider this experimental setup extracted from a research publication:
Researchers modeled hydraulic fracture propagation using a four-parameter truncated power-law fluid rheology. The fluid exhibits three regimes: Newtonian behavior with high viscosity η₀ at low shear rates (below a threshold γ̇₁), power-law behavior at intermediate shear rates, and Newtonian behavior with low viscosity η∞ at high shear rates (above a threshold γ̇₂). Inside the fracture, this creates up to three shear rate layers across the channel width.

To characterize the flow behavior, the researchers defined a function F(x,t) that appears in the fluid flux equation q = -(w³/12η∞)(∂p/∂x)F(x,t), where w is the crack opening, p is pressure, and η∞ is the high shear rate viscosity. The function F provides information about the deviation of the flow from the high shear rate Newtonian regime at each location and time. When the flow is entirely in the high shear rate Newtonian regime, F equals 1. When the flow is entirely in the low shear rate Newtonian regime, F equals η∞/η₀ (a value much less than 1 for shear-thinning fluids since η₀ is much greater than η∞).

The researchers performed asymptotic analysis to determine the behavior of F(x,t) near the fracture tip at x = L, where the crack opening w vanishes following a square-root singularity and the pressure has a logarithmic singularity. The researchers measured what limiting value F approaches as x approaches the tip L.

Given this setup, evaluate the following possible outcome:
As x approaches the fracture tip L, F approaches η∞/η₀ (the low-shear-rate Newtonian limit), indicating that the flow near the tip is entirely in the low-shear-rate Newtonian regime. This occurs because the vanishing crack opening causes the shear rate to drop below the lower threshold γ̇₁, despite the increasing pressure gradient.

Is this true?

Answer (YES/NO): NO